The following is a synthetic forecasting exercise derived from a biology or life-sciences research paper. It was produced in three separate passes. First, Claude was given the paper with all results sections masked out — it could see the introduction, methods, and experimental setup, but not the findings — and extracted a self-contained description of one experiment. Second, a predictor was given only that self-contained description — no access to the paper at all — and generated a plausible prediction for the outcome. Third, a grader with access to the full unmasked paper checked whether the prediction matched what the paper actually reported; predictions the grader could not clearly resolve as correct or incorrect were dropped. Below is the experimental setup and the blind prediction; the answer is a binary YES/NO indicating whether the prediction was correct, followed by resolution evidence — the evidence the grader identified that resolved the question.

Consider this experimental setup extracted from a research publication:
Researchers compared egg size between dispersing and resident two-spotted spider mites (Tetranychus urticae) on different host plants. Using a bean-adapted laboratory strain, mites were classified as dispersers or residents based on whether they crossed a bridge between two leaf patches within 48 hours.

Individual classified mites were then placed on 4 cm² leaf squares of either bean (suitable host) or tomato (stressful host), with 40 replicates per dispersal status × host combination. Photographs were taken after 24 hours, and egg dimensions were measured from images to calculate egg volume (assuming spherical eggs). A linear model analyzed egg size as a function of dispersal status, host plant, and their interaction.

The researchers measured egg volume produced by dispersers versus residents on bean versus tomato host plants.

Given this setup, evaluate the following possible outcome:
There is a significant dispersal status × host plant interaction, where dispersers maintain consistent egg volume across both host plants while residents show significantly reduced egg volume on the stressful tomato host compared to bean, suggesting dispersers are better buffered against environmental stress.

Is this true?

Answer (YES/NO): NO